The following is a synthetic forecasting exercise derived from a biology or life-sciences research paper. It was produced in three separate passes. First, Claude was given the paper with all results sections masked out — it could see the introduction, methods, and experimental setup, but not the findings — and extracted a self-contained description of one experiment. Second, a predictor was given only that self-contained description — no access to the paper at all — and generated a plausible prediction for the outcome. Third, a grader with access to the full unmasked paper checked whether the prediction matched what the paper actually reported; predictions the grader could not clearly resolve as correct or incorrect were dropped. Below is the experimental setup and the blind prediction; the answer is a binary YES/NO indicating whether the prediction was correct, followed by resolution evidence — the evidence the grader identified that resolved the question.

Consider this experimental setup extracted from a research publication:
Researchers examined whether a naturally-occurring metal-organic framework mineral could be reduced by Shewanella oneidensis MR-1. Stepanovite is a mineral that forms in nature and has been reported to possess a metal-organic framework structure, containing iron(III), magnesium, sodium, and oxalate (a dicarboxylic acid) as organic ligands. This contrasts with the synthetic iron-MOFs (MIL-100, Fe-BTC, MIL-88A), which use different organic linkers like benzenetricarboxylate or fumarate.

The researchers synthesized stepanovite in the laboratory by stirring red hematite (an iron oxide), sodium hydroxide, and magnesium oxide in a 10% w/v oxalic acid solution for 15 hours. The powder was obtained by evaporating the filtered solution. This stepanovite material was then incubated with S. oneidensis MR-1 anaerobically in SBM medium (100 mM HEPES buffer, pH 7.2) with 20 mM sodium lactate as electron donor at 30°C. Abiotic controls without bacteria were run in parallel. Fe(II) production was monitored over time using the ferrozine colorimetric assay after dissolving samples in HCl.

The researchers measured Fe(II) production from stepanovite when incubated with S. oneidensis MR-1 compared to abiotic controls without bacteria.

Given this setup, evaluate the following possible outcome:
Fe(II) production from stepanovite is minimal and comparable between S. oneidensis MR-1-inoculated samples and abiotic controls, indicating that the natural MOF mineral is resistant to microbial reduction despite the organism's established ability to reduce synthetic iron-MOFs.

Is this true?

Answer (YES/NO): NO